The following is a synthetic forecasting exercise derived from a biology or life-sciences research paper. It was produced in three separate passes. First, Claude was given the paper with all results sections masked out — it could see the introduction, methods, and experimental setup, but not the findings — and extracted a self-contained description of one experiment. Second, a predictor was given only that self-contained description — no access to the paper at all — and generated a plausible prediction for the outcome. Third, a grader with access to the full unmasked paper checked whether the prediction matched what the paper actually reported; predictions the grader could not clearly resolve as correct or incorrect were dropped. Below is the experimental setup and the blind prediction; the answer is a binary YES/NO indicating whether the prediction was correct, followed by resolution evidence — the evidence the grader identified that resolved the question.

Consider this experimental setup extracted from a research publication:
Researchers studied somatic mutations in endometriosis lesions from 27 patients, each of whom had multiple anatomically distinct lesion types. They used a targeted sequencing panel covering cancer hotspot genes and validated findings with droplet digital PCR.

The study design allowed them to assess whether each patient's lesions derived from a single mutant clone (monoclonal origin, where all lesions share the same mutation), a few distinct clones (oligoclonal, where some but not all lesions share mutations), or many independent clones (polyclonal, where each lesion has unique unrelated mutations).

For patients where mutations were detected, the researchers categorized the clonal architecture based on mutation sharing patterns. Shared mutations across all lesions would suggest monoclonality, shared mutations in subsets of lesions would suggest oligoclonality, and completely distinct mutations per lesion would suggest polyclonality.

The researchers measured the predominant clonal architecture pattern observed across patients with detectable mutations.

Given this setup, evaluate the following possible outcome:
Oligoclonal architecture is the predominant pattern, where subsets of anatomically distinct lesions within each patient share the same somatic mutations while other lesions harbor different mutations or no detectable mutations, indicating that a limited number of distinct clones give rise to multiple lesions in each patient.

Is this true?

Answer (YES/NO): YES